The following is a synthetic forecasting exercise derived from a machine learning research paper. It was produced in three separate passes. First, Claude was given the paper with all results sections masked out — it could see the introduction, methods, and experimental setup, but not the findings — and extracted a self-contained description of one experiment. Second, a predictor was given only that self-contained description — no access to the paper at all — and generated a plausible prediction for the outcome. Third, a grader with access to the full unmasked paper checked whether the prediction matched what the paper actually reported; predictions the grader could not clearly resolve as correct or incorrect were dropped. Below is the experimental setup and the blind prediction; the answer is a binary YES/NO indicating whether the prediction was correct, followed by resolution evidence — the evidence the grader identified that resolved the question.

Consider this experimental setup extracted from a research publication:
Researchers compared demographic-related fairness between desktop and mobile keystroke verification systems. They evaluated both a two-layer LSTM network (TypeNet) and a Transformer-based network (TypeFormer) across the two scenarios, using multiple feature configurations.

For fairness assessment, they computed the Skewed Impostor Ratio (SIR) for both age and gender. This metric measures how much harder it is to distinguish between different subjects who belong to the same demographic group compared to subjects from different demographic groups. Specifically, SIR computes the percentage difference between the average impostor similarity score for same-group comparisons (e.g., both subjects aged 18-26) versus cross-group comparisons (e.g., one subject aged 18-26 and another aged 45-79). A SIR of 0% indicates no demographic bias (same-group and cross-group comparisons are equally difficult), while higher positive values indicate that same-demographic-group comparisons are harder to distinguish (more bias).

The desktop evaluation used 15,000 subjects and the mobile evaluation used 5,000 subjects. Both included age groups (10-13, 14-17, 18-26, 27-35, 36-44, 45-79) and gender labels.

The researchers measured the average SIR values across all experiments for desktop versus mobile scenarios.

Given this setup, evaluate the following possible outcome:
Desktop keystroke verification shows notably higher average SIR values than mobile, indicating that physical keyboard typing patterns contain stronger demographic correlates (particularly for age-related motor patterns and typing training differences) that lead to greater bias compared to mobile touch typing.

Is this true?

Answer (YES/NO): NO